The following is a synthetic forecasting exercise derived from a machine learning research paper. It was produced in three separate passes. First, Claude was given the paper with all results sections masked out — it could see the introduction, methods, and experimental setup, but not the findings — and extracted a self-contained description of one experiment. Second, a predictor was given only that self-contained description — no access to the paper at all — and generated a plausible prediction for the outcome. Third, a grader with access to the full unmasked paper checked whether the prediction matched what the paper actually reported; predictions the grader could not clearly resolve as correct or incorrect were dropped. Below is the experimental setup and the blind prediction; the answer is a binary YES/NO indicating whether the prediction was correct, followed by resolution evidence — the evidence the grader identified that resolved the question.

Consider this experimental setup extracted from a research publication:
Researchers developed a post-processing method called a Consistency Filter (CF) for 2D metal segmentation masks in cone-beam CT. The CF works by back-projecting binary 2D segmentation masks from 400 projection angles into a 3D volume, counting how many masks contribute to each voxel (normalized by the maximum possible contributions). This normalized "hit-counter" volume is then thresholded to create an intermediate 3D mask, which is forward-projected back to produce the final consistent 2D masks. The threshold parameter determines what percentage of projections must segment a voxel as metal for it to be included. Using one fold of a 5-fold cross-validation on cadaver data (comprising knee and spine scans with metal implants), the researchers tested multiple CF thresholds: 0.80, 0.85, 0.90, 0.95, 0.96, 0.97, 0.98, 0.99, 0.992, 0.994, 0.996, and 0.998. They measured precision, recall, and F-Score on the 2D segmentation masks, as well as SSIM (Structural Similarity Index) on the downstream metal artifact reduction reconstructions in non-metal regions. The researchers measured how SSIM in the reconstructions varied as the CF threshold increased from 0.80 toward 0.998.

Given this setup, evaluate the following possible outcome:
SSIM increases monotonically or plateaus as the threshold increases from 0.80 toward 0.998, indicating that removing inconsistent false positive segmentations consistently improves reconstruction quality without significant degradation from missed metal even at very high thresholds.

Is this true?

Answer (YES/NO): NO